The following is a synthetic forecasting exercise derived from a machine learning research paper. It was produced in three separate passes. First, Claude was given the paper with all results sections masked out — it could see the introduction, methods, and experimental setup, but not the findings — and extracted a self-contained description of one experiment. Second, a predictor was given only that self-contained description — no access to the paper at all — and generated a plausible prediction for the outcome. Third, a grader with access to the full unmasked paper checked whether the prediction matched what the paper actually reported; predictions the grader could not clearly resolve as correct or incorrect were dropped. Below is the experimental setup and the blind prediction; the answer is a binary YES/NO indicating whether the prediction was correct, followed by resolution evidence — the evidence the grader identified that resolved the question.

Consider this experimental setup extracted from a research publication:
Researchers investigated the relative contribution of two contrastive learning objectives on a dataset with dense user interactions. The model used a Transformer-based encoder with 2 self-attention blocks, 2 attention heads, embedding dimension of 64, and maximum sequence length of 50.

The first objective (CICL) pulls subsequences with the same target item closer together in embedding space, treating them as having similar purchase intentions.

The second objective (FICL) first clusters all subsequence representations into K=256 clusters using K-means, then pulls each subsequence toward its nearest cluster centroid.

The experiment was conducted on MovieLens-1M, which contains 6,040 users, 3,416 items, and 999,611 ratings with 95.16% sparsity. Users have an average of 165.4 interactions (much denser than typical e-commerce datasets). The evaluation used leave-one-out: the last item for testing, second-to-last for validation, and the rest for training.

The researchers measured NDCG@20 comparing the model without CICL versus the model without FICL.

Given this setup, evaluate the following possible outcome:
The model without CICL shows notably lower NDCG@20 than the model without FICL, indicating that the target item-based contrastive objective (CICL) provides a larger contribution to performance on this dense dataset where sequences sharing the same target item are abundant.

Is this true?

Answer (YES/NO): NO